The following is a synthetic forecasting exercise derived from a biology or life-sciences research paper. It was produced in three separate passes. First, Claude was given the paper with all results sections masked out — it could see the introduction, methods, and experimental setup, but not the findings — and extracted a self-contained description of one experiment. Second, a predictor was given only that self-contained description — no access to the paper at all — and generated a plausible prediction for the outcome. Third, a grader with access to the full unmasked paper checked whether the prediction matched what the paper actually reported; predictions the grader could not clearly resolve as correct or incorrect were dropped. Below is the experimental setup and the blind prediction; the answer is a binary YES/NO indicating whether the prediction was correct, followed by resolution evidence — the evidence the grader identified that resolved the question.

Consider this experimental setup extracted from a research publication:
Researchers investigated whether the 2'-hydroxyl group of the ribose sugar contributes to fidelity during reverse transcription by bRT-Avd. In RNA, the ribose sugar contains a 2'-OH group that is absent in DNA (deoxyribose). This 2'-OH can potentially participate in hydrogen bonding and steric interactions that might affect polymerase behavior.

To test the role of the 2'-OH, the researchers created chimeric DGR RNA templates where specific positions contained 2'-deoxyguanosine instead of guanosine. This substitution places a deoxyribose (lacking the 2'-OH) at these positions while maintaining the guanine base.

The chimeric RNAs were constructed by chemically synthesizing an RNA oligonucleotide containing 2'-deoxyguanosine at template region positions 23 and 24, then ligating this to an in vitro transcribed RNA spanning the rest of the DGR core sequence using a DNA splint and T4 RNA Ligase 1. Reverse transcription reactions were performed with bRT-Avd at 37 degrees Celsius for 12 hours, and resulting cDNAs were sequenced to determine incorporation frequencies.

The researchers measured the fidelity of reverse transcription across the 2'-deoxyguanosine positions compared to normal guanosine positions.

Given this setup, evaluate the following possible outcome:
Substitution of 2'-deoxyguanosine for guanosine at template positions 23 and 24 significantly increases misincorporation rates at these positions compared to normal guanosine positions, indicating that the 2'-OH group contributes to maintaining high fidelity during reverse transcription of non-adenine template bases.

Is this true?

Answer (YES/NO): NO